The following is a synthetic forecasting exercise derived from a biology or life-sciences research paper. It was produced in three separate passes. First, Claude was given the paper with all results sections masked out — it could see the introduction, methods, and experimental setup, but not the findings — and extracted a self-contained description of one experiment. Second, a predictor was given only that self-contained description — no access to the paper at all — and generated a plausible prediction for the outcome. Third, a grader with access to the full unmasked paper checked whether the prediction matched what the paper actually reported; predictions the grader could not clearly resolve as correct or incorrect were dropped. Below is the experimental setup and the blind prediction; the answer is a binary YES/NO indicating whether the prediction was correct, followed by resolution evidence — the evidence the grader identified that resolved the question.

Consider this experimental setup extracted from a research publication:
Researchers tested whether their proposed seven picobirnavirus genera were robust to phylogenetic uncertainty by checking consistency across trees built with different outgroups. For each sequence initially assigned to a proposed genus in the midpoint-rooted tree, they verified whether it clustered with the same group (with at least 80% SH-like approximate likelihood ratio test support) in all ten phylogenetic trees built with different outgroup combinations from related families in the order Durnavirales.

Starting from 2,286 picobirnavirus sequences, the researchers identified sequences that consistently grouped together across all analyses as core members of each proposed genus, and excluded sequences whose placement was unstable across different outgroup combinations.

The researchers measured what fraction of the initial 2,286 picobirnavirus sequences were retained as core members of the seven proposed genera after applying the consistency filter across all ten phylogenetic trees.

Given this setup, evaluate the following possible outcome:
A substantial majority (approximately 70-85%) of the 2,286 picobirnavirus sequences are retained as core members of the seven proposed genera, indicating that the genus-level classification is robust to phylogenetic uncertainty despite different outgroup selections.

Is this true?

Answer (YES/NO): NO